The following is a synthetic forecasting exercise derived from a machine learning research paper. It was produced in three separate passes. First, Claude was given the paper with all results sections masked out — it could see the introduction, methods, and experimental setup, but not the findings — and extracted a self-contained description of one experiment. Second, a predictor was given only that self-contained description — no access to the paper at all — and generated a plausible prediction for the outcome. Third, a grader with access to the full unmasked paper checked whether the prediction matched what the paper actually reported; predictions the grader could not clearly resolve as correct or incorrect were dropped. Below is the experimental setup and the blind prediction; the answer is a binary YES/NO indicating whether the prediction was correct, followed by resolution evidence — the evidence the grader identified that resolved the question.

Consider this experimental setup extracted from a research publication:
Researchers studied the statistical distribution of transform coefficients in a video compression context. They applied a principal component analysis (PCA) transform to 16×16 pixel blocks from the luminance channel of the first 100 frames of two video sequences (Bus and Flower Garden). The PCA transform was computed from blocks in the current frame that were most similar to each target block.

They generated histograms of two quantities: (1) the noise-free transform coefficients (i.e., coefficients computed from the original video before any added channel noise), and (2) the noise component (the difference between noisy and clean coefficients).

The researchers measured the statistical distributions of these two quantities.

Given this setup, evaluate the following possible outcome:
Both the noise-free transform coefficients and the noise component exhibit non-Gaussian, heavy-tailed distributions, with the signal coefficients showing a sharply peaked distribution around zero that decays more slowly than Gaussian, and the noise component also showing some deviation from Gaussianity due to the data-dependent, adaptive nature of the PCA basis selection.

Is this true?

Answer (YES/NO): NO